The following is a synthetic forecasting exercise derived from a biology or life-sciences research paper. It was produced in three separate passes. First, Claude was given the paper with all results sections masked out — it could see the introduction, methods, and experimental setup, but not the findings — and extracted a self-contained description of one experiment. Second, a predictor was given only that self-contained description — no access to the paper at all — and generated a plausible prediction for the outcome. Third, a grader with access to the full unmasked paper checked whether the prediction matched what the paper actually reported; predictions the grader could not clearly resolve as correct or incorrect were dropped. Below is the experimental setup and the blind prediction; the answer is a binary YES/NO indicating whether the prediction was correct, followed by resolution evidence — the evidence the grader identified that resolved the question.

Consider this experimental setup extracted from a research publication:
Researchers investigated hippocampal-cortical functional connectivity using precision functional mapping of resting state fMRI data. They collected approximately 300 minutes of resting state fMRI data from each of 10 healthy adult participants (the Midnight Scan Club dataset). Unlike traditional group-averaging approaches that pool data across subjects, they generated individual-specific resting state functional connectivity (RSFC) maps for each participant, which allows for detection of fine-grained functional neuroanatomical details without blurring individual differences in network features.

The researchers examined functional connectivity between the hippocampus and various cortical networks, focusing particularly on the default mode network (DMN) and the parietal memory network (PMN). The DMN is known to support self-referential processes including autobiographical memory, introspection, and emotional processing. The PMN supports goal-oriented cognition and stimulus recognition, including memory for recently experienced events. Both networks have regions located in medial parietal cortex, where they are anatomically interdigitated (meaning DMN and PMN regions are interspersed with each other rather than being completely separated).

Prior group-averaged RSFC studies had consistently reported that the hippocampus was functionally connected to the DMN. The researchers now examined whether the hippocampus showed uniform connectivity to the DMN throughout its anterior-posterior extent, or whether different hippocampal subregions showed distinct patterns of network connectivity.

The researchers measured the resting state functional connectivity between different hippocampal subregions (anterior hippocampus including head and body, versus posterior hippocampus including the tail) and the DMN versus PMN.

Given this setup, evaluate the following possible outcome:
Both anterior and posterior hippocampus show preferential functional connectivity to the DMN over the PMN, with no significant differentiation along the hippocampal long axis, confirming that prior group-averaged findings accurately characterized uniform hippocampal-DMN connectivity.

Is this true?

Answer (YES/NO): NO